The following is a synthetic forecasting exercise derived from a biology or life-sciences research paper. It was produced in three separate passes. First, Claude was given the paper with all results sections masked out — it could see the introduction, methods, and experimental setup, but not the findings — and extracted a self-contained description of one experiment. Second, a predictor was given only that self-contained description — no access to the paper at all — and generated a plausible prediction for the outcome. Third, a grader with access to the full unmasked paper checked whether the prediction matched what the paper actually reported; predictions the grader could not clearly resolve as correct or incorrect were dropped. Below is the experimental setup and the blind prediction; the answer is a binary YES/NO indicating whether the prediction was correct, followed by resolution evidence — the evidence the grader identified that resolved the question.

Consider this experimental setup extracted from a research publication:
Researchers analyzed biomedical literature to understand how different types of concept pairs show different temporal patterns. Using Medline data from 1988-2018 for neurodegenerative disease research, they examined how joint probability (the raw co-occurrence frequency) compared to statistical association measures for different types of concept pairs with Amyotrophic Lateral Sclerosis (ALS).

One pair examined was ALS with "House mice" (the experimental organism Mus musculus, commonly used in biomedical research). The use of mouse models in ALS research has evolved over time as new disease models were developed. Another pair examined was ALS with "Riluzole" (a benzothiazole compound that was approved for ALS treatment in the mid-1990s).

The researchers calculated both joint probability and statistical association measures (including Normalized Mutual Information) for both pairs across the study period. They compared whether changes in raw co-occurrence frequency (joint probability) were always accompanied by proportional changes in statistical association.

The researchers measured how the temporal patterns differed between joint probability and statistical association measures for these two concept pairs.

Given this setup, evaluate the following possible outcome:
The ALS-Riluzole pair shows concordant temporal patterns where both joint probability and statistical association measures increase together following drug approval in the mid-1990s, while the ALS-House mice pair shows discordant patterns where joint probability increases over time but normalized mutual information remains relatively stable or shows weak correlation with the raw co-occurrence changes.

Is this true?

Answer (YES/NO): NO